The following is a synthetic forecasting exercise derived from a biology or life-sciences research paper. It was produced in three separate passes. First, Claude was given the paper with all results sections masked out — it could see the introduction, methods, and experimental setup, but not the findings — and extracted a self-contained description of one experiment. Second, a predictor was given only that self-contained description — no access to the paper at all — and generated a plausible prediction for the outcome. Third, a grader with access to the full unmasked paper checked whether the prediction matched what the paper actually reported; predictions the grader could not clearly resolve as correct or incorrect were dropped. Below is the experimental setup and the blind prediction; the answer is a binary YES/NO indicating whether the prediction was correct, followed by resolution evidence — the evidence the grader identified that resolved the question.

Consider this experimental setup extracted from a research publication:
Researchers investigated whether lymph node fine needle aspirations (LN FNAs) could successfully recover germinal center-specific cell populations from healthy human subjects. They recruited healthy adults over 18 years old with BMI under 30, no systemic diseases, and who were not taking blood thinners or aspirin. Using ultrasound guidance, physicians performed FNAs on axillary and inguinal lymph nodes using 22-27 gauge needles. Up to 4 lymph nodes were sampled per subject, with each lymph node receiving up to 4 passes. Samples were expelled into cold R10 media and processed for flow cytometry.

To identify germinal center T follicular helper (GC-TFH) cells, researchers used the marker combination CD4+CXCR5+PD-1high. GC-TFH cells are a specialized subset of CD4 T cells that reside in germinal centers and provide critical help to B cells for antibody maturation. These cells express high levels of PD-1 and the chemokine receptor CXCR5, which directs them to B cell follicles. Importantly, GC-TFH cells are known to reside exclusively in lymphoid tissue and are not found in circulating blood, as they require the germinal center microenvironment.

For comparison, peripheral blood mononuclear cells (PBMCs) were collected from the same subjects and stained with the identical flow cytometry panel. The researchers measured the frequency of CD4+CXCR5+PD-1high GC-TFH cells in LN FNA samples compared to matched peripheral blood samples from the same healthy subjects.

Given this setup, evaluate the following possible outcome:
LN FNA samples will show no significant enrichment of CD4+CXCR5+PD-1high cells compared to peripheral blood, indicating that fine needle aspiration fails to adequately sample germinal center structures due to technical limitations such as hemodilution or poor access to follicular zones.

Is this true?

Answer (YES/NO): NO